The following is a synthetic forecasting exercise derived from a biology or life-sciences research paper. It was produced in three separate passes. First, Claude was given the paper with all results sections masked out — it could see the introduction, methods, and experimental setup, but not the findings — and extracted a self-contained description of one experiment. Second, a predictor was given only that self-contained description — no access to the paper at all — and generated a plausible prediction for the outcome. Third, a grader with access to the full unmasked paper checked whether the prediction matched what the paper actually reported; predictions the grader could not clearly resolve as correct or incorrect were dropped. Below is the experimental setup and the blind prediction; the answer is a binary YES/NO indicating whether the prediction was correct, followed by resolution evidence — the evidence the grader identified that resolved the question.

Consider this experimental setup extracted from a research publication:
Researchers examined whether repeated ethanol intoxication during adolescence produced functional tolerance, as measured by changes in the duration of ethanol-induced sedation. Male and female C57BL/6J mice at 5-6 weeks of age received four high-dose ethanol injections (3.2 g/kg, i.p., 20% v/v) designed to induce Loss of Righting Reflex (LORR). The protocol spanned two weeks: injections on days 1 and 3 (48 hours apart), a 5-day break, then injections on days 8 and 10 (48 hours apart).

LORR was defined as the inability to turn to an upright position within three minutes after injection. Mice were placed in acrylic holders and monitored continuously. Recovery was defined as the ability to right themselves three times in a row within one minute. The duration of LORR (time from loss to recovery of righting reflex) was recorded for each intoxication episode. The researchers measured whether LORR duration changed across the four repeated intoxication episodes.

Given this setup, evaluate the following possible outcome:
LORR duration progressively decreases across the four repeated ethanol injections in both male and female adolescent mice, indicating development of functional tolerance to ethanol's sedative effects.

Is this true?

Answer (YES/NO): NO